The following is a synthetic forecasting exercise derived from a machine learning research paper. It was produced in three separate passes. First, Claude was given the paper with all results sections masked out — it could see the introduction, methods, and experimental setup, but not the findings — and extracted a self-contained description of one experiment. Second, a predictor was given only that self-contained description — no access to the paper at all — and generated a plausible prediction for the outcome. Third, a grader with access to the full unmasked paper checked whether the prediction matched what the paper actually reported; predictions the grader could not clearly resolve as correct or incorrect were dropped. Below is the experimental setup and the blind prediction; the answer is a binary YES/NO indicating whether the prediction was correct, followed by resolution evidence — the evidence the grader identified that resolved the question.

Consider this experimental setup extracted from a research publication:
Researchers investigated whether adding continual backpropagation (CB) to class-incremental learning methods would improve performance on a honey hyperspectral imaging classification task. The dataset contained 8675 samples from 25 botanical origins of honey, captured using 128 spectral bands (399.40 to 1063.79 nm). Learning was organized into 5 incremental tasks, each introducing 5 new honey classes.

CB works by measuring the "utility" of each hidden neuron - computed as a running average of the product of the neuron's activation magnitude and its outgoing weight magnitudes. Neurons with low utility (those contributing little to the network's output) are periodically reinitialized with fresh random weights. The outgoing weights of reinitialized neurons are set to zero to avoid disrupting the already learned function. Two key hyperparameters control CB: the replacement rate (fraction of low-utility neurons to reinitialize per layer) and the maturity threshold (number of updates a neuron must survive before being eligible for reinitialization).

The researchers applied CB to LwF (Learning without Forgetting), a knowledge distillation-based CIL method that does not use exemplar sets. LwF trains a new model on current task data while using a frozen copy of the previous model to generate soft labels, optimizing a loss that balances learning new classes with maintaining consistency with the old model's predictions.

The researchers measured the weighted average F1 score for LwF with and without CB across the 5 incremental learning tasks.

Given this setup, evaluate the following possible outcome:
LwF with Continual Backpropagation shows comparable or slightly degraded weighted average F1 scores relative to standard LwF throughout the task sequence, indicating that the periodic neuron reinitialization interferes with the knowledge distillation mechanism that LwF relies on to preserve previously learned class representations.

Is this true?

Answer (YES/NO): NO